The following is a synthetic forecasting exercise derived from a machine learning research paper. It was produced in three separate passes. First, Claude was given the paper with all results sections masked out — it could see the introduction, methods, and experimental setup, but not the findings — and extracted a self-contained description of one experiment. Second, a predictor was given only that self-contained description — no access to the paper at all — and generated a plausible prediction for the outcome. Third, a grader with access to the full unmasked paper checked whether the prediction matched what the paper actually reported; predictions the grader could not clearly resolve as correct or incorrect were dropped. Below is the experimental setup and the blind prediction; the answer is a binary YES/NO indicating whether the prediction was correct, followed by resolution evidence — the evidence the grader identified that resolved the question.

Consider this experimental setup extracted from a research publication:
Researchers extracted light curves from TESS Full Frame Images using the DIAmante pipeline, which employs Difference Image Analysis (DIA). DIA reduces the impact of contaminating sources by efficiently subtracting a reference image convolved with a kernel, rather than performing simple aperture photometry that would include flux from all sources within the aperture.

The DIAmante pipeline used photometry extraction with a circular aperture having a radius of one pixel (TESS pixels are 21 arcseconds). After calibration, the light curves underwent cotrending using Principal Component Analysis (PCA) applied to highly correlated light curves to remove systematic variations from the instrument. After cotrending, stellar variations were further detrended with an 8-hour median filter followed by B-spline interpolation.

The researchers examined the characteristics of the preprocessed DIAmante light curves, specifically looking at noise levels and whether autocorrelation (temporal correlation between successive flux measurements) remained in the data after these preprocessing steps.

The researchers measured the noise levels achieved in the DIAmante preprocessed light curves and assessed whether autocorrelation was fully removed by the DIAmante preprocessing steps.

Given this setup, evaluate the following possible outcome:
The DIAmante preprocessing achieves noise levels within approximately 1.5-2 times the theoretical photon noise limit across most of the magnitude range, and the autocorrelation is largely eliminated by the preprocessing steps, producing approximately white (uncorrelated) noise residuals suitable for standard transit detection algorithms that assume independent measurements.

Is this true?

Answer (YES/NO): NO